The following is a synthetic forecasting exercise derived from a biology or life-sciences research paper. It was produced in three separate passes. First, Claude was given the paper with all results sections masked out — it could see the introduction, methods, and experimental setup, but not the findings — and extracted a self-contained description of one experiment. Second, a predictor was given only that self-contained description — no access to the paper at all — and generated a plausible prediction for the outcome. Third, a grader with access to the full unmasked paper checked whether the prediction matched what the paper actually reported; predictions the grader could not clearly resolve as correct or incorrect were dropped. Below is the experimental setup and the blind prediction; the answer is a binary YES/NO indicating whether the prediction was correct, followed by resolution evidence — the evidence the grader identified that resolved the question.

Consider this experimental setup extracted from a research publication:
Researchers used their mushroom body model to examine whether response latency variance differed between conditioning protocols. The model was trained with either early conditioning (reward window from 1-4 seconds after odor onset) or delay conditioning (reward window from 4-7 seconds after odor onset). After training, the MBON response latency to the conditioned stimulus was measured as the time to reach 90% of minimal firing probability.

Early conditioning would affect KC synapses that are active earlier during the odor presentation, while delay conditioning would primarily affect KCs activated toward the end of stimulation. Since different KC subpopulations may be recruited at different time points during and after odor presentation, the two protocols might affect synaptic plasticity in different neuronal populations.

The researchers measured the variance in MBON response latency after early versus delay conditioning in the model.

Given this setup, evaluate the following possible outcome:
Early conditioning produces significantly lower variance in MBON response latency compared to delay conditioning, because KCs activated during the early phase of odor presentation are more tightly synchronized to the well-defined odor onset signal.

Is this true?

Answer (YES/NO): YES